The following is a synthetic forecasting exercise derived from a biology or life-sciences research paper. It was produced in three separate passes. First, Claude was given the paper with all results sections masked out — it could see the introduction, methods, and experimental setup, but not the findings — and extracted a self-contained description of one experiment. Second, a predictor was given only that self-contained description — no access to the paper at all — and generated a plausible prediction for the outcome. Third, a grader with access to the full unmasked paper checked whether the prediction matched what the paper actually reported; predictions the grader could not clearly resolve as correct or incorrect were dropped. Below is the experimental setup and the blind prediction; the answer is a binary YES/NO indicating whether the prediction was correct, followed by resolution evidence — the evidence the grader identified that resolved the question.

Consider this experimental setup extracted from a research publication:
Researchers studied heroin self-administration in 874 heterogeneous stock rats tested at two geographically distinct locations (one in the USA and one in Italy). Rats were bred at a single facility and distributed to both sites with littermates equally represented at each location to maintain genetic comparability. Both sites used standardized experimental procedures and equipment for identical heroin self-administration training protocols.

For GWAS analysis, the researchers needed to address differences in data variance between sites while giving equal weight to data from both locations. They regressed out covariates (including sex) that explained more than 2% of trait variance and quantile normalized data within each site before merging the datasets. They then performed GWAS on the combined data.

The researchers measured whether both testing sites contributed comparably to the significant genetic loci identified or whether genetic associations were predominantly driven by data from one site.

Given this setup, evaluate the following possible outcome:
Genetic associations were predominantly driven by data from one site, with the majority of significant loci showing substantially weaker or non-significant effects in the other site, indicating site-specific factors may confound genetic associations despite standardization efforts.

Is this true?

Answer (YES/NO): NO